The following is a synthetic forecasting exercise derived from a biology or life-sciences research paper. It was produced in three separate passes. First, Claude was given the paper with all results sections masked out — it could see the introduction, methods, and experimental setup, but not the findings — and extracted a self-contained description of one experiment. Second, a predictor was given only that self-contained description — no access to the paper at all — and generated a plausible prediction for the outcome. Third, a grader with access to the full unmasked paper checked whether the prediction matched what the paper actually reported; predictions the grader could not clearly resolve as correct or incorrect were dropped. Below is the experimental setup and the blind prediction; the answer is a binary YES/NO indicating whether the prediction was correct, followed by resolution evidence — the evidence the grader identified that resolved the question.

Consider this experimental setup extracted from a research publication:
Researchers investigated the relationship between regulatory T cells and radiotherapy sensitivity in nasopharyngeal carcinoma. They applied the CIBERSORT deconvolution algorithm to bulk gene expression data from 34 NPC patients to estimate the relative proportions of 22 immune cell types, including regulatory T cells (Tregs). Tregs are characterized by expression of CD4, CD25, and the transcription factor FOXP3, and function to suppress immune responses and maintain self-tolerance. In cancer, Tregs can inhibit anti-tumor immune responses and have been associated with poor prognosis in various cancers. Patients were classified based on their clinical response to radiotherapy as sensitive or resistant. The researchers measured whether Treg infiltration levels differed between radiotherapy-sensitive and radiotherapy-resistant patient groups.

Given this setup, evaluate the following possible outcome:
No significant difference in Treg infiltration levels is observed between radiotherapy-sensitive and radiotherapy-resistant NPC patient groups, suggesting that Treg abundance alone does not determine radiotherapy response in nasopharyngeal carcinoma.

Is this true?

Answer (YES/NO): NO